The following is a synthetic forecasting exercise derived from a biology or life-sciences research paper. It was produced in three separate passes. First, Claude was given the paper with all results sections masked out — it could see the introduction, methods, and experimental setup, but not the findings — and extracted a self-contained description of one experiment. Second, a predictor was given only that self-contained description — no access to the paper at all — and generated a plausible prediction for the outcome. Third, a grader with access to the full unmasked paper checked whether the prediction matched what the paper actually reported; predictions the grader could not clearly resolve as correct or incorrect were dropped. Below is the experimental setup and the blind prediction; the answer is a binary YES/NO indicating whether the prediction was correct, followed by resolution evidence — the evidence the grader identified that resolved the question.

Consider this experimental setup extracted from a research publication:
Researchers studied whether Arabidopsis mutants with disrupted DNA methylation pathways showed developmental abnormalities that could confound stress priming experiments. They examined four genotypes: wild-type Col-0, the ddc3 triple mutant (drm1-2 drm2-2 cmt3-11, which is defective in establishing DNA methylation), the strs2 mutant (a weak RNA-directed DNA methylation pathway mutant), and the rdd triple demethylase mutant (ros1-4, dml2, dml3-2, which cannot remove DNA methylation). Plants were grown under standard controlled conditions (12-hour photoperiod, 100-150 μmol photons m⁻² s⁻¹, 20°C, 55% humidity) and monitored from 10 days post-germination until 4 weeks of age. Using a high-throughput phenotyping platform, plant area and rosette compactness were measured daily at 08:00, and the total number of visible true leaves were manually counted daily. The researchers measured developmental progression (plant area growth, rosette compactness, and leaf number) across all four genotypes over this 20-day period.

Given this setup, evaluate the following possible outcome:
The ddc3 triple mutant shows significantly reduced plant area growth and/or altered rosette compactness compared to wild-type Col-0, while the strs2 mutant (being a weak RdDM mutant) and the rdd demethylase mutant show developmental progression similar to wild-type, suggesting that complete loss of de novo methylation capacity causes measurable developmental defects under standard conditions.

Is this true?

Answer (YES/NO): YES